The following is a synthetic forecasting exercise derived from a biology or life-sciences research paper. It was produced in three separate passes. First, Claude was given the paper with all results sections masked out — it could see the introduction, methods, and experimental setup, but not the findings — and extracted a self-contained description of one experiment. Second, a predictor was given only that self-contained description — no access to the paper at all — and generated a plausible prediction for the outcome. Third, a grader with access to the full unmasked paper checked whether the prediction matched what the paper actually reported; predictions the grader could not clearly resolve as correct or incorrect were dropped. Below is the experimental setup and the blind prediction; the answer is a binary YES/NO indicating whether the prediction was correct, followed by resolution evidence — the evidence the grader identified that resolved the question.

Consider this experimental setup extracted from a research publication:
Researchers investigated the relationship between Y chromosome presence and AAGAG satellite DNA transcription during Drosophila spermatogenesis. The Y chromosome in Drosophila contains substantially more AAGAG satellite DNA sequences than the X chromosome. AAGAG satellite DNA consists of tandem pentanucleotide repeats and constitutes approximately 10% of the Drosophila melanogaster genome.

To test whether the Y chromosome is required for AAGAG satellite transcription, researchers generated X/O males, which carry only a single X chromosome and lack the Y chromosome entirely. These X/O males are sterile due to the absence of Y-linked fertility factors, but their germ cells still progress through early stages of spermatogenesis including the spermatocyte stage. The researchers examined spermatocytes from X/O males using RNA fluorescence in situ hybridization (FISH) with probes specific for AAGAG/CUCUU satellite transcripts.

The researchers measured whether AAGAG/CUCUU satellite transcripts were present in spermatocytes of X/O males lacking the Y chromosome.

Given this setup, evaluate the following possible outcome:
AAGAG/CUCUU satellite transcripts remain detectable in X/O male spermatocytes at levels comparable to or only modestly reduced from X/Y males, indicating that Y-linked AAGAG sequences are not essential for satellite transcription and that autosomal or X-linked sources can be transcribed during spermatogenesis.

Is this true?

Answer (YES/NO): YES